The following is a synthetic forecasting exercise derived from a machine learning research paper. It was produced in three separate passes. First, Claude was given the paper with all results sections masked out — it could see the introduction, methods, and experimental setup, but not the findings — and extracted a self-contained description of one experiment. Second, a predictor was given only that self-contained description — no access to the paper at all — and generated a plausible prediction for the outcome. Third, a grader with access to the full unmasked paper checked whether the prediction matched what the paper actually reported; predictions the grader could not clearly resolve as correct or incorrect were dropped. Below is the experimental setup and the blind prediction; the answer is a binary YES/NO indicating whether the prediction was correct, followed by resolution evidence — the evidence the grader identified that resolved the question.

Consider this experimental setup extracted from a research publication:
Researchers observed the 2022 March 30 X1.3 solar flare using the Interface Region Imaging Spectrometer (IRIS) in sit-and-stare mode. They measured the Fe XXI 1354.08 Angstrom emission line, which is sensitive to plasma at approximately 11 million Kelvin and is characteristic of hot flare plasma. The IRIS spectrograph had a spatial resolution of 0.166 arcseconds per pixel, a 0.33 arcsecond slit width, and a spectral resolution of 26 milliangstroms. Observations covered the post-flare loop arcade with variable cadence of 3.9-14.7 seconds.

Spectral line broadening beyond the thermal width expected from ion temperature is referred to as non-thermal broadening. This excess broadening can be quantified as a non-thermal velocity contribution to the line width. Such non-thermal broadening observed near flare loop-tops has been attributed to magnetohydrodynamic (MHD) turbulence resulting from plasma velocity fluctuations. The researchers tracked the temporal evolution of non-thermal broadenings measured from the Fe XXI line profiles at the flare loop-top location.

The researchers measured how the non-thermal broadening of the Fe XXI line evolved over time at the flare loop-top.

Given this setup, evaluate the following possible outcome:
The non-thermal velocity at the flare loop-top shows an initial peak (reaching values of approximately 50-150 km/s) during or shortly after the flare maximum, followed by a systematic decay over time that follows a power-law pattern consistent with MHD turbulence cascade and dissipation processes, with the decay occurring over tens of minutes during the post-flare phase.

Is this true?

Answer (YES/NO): NO